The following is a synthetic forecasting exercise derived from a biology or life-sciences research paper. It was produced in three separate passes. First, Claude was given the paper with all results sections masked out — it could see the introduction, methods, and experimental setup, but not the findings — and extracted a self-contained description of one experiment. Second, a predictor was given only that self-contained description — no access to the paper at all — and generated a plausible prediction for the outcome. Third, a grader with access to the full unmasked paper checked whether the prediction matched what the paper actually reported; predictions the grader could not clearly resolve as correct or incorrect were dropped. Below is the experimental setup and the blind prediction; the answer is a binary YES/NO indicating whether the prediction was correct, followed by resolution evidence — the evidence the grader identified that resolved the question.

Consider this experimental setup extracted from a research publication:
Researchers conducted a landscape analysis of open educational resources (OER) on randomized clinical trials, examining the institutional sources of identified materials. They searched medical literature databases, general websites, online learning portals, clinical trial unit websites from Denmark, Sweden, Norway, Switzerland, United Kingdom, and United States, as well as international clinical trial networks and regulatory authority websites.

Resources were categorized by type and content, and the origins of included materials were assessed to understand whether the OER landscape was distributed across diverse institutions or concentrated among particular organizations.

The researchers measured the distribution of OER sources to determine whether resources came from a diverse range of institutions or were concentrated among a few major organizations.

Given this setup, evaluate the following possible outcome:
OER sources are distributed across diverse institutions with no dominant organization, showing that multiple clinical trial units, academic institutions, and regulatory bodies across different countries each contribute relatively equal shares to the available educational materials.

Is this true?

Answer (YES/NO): NO